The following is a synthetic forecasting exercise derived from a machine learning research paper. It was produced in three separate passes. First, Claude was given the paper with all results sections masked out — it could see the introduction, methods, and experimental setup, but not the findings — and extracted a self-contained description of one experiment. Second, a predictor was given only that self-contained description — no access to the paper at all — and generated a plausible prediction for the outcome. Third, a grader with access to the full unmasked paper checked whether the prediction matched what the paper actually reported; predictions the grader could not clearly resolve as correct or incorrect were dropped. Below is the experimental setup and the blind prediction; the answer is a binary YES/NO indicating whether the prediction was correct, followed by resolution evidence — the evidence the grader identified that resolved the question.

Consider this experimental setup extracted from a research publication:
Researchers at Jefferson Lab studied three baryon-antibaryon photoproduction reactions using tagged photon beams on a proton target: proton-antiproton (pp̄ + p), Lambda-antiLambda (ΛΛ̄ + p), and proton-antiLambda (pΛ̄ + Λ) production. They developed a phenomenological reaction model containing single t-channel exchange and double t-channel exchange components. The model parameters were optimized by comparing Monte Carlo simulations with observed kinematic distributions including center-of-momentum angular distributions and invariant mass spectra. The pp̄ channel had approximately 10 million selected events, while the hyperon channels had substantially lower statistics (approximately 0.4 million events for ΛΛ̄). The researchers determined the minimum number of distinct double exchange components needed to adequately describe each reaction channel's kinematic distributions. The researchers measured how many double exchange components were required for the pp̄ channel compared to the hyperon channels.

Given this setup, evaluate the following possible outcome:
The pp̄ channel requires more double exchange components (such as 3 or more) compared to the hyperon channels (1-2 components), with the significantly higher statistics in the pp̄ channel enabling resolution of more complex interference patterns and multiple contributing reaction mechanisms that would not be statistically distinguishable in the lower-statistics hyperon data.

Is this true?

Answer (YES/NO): NO